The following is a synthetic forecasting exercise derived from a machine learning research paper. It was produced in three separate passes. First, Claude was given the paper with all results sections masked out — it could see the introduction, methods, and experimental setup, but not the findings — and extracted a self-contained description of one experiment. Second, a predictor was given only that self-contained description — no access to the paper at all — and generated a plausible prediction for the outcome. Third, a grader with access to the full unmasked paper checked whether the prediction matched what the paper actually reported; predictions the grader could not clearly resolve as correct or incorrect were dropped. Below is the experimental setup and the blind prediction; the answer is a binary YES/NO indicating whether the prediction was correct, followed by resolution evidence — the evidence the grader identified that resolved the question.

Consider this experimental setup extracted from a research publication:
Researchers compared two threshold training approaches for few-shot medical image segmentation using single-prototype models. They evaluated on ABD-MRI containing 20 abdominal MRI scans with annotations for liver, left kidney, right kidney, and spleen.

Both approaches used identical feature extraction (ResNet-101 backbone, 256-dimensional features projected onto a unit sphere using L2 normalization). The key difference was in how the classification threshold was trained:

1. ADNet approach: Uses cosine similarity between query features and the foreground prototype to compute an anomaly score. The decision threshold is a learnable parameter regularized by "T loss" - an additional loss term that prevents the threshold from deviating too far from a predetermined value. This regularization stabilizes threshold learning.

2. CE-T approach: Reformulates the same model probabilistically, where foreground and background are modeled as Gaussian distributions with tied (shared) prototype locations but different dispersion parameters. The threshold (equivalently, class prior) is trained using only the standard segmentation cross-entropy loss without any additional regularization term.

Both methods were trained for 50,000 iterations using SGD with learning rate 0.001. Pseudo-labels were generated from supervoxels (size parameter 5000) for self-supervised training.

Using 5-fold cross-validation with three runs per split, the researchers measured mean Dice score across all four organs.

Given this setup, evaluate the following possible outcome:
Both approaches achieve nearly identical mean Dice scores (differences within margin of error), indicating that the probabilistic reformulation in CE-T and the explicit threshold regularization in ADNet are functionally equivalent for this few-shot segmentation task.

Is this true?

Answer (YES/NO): NO